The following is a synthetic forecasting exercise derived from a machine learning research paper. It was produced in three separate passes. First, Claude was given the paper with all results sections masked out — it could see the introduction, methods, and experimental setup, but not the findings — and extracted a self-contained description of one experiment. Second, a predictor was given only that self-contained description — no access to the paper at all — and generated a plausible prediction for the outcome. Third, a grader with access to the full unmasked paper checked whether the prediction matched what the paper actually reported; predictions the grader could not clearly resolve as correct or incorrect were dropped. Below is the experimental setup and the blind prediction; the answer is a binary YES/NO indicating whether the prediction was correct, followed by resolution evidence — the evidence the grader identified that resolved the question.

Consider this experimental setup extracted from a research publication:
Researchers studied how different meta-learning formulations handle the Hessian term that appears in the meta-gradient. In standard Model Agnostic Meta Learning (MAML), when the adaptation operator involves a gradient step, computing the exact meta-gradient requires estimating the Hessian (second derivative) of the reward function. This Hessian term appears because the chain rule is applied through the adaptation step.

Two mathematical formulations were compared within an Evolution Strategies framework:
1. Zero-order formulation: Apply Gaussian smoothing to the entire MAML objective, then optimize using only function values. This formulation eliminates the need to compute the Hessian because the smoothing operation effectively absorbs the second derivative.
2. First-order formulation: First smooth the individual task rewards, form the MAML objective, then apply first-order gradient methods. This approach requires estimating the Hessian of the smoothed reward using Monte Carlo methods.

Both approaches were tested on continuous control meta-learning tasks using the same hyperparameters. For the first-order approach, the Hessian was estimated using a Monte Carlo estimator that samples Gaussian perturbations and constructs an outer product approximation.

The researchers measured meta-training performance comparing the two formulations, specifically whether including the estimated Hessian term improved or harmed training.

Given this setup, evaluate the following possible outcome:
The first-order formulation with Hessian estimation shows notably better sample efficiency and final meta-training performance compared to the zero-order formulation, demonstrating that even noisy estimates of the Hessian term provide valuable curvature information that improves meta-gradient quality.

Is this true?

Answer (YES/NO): NO